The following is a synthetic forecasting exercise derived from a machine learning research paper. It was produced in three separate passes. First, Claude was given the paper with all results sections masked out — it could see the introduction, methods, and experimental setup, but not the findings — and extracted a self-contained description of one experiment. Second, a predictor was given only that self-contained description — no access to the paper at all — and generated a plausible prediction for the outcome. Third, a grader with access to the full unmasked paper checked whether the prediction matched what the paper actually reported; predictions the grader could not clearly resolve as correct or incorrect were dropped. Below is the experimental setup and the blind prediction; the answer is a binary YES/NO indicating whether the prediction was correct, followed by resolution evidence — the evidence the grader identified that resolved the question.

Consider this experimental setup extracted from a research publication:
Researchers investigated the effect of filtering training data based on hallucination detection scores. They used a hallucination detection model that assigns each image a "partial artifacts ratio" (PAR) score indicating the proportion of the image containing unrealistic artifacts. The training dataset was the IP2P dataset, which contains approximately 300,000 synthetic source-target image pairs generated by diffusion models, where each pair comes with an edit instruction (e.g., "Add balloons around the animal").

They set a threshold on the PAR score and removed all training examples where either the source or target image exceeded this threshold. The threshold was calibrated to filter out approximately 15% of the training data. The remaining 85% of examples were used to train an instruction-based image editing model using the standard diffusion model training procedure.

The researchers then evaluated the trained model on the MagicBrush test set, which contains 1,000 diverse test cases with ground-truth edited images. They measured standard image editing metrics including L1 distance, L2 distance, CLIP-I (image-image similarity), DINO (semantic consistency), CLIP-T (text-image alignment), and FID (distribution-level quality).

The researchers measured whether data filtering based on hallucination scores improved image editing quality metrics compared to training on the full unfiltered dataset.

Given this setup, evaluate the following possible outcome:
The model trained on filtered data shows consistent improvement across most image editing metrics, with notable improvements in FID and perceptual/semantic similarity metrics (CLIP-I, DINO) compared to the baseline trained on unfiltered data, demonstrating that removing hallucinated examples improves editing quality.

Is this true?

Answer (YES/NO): YES